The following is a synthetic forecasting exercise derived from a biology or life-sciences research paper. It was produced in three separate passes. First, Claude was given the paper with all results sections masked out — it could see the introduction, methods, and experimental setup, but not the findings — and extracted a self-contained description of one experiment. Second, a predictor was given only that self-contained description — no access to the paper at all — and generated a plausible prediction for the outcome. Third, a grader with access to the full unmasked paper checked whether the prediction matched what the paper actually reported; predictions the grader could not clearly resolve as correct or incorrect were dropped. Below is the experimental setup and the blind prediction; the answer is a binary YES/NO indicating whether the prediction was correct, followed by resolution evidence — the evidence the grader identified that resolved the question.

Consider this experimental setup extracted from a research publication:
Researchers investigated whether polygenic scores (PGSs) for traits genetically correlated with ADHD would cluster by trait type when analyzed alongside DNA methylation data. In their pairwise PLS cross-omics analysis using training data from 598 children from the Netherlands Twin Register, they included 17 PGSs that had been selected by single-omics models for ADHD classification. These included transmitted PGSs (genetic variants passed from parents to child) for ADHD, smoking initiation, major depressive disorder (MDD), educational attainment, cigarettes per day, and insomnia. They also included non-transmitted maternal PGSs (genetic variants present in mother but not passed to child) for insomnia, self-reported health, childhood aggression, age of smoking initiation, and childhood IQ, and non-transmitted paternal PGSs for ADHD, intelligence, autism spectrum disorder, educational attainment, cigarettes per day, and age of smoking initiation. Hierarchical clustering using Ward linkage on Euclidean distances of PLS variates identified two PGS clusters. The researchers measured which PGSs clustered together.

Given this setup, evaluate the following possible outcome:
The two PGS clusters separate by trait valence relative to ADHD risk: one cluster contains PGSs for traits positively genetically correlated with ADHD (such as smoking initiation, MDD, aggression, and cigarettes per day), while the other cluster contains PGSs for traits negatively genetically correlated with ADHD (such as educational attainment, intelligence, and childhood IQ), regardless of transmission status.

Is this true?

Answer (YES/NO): NO